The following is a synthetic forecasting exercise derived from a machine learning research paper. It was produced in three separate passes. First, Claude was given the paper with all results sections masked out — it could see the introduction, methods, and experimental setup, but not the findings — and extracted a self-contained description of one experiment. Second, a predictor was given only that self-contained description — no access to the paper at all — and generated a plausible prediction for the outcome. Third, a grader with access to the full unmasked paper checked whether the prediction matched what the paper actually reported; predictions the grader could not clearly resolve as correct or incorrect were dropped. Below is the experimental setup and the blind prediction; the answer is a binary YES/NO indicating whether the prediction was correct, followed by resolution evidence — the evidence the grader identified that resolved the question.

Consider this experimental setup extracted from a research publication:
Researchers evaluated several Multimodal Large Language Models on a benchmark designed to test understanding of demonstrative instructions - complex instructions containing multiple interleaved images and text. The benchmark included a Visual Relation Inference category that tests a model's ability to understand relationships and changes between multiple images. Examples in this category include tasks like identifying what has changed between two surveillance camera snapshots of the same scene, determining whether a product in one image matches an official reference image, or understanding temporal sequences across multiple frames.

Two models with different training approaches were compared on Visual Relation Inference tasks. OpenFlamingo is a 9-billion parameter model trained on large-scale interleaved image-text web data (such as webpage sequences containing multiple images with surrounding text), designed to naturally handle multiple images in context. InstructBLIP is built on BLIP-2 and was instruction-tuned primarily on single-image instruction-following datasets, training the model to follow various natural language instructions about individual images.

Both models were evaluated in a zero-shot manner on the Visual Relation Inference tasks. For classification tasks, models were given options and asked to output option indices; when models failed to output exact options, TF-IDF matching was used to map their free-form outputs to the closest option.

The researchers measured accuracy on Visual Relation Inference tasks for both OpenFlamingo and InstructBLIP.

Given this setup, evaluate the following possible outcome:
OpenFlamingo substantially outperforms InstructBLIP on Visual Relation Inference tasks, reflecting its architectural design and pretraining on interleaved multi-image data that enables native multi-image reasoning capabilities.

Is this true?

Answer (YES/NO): NO